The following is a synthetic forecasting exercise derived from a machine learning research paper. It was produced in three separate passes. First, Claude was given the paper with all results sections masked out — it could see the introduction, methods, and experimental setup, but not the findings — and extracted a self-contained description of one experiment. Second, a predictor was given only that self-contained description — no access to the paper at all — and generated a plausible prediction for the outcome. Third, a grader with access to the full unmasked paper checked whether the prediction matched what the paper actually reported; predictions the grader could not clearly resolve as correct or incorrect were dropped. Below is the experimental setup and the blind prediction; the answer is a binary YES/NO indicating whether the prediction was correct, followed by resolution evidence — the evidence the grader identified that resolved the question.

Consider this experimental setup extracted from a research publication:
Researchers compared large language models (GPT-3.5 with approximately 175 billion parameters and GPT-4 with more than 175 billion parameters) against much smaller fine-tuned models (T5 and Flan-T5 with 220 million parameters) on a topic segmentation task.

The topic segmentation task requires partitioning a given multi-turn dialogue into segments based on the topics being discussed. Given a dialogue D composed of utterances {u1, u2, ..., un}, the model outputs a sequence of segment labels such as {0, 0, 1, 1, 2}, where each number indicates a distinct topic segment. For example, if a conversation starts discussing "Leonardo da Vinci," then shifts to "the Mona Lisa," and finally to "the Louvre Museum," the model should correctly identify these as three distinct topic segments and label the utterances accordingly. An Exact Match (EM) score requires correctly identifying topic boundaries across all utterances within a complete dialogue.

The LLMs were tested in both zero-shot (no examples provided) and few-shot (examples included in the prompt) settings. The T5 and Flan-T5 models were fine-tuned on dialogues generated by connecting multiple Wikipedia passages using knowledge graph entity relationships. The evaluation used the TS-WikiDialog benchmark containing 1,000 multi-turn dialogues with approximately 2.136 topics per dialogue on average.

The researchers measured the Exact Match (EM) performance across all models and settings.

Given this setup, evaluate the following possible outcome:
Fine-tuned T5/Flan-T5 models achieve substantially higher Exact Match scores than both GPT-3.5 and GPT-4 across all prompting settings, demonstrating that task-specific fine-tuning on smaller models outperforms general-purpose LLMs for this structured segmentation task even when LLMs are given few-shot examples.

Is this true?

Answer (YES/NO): YES